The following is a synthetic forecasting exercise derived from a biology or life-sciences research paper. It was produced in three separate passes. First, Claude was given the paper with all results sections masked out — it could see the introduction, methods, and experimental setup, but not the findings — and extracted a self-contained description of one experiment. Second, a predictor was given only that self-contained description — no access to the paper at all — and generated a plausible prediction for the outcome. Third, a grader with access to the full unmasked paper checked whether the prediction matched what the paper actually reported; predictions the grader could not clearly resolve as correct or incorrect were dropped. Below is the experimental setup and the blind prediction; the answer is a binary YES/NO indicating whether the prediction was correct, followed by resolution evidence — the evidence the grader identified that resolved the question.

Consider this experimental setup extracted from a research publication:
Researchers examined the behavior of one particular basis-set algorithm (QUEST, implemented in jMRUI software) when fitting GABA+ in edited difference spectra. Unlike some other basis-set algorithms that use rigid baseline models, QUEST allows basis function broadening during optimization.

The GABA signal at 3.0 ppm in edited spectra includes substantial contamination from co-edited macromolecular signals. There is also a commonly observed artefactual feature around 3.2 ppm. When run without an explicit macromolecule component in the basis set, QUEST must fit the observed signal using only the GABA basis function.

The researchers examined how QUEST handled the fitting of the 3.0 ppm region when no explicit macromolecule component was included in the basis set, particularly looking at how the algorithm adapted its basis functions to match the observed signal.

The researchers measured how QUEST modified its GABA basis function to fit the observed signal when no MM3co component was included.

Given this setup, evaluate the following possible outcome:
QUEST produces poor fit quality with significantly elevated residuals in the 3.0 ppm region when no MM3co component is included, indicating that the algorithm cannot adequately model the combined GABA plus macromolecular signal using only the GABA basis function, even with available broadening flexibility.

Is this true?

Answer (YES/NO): NO